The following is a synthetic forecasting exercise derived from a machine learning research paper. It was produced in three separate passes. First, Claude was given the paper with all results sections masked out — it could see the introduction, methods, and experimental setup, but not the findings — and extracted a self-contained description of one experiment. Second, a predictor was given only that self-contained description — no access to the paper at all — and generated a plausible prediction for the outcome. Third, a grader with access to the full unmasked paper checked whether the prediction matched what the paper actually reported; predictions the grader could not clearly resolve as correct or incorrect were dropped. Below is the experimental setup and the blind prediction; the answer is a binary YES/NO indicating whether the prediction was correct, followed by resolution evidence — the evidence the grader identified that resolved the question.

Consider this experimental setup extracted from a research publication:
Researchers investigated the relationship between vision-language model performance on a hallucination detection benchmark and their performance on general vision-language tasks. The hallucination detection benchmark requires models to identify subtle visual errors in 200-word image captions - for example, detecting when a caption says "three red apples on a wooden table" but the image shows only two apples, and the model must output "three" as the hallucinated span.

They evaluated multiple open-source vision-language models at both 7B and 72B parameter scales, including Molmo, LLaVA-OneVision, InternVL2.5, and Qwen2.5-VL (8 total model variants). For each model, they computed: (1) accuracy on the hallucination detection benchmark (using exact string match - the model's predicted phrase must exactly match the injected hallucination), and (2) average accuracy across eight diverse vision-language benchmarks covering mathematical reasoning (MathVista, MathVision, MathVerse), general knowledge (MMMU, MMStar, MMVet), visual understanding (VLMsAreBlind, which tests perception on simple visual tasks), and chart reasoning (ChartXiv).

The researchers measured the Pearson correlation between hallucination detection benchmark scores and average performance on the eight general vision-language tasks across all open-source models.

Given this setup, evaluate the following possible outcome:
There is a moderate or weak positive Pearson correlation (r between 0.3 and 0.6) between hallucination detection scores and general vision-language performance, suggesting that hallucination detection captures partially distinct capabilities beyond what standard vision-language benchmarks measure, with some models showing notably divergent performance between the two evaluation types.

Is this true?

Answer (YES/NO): NO